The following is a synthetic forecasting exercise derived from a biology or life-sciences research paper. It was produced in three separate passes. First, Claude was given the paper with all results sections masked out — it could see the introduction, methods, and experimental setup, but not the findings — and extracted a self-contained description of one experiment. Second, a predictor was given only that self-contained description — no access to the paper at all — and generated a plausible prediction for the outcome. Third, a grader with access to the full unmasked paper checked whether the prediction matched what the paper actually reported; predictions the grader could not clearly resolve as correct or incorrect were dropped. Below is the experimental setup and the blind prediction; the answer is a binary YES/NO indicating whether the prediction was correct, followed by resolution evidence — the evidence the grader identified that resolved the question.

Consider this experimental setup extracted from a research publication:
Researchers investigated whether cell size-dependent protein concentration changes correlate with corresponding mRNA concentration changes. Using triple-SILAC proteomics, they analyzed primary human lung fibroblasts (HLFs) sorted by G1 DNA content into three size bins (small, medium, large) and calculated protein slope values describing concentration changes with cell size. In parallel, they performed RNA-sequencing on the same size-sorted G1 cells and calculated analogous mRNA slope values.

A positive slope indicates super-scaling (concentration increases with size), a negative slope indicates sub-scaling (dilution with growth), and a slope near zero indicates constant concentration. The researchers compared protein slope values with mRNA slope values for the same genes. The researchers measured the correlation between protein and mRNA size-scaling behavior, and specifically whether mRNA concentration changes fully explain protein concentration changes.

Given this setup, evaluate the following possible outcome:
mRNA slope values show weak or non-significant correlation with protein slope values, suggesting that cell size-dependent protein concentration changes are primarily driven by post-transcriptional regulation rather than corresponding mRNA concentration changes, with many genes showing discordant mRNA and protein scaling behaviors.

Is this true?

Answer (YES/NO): NO